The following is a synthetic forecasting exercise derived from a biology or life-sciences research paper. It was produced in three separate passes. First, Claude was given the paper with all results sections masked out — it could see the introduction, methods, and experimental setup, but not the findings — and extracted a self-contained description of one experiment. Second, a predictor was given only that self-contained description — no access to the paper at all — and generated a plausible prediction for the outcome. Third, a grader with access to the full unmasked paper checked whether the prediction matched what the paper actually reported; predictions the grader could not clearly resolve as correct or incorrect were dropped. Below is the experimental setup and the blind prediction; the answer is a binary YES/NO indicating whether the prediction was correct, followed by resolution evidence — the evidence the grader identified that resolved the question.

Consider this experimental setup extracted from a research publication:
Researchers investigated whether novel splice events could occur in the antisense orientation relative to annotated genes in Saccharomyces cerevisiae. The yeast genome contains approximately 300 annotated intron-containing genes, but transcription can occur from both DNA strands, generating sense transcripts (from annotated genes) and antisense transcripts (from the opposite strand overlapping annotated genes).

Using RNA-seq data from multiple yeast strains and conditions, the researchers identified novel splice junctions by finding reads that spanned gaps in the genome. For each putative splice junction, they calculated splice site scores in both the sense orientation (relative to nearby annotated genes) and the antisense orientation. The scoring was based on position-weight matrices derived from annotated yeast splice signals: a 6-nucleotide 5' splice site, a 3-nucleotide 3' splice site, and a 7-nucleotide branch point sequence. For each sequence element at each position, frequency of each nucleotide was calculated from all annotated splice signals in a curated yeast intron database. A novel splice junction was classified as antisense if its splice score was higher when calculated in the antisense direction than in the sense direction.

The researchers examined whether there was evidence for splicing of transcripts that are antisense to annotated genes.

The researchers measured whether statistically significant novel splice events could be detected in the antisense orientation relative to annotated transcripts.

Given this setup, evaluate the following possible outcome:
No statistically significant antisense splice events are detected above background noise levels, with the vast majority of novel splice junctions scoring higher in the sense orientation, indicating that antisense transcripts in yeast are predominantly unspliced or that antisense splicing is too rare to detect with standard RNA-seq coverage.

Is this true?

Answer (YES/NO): NO